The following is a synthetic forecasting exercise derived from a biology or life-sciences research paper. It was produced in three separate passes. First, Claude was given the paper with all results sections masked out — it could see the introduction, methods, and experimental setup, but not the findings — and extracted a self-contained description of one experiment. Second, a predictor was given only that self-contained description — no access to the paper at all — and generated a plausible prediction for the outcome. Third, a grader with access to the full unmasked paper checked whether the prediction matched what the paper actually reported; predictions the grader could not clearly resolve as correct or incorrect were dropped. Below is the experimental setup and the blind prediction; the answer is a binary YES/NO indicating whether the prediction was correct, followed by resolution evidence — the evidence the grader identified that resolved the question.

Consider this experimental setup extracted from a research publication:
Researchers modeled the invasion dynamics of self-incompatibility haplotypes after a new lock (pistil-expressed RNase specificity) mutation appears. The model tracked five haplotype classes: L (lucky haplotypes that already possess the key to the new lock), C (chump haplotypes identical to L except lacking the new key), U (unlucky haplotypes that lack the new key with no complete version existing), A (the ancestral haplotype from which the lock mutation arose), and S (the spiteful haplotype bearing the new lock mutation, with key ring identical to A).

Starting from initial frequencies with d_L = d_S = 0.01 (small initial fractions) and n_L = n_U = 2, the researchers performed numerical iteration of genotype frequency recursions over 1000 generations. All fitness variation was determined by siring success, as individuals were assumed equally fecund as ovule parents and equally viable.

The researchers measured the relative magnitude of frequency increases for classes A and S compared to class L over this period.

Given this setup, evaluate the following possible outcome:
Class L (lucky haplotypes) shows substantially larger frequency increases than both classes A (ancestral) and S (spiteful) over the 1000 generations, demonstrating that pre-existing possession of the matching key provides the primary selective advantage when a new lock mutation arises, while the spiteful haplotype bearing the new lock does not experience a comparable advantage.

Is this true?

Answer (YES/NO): YES